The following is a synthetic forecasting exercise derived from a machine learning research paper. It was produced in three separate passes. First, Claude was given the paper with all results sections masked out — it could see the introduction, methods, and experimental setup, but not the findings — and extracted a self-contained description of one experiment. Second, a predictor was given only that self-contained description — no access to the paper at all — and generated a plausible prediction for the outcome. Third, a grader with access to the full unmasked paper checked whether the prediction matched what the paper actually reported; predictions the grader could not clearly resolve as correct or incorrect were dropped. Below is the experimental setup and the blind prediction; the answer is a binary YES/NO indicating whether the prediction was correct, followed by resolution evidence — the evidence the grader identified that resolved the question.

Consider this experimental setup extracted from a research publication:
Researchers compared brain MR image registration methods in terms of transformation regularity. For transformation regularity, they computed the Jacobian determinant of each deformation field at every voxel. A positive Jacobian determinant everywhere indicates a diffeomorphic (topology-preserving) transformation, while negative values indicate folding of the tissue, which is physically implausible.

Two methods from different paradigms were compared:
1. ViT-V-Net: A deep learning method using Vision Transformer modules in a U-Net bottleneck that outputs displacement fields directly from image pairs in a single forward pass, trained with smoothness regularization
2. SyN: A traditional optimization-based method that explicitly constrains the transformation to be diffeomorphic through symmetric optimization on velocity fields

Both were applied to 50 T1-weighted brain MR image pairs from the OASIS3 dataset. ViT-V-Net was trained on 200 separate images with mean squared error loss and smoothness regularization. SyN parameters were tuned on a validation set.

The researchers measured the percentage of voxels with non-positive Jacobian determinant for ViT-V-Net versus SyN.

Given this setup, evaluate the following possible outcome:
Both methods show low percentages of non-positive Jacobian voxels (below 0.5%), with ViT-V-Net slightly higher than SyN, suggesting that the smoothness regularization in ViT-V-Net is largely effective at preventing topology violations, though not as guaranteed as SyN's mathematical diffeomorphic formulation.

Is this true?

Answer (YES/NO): NO